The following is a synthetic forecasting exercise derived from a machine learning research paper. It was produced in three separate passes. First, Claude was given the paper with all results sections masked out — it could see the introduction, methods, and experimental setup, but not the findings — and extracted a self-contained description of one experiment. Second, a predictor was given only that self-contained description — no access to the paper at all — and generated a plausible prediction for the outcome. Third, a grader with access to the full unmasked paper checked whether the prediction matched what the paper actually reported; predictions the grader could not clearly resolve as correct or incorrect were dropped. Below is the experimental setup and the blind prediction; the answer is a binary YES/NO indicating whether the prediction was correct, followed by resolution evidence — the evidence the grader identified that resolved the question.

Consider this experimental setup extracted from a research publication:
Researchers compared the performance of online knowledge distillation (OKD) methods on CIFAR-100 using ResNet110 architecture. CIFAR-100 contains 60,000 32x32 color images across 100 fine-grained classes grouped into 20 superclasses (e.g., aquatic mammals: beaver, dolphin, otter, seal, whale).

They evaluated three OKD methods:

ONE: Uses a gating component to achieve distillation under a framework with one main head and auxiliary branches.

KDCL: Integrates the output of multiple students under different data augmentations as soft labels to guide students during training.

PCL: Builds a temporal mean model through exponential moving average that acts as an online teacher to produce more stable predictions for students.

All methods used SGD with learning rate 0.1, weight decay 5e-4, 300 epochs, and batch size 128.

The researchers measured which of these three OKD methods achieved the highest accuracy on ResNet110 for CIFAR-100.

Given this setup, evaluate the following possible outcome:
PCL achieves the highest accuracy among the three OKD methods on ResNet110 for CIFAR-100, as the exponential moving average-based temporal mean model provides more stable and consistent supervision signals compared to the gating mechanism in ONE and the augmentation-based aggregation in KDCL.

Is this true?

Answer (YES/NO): NO